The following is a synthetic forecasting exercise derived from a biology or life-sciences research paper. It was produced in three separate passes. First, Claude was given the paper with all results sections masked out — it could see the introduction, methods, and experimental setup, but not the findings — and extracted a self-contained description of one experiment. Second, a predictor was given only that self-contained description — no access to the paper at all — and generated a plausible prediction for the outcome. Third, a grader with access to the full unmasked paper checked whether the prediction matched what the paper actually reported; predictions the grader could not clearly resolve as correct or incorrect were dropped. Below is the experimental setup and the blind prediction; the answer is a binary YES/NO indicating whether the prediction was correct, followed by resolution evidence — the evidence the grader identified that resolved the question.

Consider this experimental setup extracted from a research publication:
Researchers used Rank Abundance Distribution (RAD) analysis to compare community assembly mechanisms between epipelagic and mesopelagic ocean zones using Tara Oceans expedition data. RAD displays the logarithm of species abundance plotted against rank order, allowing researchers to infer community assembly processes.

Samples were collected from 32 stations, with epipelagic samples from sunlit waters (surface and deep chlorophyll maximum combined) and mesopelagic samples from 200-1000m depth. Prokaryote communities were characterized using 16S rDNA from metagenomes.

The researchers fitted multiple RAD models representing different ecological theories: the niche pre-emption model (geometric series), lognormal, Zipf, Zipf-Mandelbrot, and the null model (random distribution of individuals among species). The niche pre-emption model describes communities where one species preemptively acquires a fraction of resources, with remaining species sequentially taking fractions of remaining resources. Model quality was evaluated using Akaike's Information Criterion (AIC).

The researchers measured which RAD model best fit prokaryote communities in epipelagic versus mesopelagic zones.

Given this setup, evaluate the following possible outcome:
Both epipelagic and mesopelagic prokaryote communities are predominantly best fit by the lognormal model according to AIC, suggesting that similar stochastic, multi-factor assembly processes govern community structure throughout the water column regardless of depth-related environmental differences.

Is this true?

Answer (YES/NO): NO